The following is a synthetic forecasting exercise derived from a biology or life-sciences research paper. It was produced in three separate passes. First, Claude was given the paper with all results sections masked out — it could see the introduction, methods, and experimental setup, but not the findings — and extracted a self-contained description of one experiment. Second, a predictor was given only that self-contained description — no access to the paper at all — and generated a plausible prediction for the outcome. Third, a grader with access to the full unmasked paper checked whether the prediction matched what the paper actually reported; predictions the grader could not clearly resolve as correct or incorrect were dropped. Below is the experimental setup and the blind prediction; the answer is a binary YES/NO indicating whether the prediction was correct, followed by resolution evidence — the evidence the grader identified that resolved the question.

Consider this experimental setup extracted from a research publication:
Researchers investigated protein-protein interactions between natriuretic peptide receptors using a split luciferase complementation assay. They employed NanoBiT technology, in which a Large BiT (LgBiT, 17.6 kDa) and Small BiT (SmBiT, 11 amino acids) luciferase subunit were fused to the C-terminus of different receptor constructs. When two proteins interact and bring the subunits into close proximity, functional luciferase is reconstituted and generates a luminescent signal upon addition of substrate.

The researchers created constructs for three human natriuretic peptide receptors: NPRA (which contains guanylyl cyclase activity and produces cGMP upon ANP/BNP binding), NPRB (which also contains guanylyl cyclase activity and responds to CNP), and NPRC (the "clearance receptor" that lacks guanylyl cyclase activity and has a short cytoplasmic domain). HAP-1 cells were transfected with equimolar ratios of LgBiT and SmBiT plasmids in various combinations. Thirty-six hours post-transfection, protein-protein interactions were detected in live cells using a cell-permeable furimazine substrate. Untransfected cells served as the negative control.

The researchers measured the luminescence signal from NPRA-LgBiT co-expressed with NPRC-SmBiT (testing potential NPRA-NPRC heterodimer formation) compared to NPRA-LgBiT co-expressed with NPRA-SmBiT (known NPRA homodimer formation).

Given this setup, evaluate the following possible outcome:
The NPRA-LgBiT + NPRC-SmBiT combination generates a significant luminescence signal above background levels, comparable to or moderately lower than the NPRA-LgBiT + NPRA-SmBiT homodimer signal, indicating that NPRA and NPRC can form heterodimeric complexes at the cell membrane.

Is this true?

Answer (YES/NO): YES